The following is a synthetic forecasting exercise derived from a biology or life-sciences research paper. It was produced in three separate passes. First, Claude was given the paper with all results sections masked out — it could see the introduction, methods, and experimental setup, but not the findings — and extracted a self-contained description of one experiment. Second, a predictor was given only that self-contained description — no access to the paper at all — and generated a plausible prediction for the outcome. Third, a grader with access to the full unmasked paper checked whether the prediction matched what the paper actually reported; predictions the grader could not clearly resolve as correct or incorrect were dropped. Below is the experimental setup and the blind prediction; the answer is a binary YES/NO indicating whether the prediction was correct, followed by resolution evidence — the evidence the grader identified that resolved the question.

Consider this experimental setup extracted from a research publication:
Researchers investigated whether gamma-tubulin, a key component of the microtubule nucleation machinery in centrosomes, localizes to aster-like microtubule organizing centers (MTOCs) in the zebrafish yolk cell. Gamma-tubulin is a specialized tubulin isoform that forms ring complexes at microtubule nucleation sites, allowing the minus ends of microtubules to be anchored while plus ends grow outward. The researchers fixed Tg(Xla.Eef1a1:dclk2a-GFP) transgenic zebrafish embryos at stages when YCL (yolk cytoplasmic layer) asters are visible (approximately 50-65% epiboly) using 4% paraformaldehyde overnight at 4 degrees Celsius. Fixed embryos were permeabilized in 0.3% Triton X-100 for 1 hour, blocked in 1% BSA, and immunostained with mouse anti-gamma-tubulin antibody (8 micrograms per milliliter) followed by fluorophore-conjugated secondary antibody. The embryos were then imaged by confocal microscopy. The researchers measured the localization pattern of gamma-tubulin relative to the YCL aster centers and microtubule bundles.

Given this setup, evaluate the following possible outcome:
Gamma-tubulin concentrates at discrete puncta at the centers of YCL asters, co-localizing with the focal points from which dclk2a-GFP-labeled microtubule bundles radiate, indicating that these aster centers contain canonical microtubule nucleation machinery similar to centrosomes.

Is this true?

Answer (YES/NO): YES